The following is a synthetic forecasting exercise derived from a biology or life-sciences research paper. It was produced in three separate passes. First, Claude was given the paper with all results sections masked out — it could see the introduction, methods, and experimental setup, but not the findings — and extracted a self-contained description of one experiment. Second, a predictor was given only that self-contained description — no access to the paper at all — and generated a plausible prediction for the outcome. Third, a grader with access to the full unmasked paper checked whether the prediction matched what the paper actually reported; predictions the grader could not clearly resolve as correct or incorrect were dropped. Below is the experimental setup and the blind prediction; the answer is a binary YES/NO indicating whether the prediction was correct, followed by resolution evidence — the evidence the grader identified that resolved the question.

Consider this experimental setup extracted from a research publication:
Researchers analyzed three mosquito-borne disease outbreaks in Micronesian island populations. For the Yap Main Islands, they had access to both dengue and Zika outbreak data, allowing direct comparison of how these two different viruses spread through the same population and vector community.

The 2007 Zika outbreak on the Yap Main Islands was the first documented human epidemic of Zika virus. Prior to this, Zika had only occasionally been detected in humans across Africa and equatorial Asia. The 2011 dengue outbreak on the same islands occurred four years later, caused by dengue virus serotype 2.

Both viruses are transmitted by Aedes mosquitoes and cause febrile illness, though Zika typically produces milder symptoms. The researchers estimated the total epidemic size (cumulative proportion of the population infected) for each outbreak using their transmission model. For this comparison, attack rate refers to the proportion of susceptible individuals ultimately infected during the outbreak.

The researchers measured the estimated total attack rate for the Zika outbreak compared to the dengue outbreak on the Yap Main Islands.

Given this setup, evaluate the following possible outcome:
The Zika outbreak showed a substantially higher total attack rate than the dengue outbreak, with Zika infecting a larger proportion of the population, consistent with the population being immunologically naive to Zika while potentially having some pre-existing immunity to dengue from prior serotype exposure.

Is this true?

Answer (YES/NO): YES